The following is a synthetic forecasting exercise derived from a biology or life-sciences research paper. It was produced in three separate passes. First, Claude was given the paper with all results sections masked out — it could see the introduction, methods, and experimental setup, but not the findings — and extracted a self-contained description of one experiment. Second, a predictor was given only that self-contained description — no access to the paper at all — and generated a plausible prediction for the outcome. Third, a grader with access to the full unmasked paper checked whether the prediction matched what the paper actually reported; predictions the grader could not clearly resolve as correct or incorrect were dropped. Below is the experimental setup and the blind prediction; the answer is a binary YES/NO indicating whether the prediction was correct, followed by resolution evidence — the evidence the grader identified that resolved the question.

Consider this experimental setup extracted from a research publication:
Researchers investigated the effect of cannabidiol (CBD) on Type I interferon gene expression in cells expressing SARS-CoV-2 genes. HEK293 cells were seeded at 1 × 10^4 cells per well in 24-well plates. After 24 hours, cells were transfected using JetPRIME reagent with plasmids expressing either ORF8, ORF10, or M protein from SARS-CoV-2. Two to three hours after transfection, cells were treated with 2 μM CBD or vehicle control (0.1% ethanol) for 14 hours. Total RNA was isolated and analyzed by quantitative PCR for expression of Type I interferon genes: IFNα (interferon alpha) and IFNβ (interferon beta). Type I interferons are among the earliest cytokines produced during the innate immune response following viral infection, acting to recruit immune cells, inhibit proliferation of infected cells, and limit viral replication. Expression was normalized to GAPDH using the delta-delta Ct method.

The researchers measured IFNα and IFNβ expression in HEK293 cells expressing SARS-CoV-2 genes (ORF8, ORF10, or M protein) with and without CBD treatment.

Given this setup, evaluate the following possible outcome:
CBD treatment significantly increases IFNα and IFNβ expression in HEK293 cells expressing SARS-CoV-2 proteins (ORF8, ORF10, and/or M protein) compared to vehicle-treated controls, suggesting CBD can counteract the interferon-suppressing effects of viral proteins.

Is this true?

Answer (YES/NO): NO